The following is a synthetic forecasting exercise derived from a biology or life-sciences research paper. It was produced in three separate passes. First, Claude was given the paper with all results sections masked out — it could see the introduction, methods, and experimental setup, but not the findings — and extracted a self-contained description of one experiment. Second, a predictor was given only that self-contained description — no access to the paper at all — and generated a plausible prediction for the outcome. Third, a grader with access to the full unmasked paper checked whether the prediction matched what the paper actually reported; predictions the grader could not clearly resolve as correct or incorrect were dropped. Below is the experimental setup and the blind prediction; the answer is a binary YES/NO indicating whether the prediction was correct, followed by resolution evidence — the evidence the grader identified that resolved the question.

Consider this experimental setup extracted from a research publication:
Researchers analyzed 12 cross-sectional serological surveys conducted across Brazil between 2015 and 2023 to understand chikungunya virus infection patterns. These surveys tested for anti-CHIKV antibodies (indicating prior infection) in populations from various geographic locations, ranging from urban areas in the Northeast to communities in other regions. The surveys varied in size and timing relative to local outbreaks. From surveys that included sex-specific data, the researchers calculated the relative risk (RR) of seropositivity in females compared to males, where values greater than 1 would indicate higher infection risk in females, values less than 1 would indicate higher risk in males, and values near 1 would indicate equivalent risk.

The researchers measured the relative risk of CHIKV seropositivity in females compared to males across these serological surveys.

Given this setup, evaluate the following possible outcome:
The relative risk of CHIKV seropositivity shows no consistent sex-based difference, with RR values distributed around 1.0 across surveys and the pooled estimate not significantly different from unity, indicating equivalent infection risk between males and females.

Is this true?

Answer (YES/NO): YES